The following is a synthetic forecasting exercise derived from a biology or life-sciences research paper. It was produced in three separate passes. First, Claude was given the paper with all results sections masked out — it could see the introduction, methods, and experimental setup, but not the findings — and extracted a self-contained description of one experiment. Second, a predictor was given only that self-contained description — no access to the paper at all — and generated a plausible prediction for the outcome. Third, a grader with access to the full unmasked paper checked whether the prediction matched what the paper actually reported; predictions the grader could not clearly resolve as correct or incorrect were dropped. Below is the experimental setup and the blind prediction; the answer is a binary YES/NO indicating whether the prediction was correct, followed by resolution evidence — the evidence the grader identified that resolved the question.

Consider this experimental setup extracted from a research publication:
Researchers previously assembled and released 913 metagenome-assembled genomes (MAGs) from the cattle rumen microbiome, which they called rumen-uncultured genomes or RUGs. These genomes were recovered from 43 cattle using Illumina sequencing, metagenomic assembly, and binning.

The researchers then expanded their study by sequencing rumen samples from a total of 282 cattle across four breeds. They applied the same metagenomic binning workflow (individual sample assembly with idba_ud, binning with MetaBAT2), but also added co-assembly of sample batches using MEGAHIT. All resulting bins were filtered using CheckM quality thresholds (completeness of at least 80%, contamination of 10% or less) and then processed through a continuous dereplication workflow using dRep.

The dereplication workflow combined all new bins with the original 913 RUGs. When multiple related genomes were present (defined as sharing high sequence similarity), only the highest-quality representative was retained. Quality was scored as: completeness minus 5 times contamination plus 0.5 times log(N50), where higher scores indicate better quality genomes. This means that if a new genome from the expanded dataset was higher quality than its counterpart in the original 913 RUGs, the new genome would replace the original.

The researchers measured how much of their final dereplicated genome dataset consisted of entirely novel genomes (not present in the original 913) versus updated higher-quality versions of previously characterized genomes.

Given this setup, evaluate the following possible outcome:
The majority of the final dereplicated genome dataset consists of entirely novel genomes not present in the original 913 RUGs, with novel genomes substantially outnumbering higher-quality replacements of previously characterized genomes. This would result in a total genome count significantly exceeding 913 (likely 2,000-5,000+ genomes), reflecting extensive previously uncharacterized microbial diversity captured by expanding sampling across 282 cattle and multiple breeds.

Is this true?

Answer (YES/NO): YES